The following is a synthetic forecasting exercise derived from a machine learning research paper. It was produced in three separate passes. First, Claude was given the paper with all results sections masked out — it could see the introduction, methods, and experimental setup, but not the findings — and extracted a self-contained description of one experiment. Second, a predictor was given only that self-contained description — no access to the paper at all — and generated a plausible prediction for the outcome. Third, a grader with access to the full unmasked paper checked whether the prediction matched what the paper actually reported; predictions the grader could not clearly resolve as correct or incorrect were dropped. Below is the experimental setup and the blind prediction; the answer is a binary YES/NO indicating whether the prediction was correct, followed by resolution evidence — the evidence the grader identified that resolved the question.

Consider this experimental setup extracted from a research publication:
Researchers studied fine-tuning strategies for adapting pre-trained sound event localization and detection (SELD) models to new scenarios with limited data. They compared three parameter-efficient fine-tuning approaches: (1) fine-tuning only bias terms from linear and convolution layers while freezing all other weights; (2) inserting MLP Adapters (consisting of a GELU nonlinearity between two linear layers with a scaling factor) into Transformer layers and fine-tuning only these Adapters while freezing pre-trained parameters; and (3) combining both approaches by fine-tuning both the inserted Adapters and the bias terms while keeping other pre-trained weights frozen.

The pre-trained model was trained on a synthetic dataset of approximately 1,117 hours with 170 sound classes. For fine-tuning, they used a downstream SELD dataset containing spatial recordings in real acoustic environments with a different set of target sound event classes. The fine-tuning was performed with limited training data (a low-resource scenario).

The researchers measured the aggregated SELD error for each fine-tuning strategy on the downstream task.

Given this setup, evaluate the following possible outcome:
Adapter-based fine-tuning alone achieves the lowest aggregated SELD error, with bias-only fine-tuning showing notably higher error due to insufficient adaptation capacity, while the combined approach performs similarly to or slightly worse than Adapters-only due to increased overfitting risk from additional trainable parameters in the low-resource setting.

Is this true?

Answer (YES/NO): NO